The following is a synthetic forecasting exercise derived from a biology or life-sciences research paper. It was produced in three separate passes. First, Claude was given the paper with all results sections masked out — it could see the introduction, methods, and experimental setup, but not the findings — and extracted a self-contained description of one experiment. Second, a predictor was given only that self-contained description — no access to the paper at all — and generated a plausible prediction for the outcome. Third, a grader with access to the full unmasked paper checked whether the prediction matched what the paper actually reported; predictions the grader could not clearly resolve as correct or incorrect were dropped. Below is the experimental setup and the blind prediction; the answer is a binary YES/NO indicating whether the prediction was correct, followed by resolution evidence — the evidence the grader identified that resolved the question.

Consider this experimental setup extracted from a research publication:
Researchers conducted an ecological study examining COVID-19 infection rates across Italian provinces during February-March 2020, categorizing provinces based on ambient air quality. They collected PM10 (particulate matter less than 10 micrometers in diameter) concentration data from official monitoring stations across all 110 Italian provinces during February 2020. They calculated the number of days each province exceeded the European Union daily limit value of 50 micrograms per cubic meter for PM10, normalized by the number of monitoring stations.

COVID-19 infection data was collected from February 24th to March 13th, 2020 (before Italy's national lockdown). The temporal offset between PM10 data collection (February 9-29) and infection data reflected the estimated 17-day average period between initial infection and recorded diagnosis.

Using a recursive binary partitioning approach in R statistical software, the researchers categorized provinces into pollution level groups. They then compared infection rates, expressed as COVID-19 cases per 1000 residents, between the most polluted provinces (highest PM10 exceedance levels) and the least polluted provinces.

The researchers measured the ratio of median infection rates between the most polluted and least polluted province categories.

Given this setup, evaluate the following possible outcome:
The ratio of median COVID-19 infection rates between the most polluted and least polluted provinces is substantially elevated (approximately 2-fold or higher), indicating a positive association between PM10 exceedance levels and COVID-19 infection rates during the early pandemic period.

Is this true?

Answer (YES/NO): YES